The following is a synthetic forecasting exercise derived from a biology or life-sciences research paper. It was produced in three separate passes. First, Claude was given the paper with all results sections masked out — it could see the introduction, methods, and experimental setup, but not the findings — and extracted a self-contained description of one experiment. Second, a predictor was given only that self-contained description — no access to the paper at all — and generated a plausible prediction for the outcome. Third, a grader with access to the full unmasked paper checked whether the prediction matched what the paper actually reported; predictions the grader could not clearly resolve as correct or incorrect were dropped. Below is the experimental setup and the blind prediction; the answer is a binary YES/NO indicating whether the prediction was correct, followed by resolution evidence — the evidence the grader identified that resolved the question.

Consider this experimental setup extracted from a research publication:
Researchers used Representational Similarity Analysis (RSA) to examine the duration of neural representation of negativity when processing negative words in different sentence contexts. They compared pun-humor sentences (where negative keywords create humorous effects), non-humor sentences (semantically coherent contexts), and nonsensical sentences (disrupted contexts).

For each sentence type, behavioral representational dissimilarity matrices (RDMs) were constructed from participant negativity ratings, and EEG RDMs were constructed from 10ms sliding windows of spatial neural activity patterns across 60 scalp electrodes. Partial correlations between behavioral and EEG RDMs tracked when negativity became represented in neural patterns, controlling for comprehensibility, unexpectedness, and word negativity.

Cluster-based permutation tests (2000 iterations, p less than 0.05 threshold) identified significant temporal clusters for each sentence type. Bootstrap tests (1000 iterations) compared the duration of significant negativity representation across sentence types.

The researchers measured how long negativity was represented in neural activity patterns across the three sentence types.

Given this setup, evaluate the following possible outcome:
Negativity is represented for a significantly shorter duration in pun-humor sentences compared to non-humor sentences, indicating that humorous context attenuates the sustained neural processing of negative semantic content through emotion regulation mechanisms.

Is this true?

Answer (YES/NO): NO